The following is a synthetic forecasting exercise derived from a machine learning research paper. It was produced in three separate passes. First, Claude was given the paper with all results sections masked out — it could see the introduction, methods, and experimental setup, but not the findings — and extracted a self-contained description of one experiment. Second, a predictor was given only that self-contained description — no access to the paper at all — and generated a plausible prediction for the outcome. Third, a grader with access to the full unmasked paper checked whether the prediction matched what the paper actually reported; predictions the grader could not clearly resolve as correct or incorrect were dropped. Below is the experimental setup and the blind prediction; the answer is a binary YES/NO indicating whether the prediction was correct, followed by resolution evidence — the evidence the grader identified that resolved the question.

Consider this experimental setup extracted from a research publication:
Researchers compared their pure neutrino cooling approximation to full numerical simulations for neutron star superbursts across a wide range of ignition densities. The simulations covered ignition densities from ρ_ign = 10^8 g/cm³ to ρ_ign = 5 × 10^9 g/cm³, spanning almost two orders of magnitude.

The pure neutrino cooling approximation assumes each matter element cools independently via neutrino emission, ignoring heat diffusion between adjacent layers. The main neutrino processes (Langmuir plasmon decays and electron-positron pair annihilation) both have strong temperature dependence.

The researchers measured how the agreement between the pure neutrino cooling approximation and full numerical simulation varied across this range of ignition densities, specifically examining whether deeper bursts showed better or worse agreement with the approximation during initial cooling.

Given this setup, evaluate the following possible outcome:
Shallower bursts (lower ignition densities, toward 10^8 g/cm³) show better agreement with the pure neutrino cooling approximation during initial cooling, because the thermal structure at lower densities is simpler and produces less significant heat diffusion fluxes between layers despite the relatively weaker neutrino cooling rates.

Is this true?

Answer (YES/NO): NO